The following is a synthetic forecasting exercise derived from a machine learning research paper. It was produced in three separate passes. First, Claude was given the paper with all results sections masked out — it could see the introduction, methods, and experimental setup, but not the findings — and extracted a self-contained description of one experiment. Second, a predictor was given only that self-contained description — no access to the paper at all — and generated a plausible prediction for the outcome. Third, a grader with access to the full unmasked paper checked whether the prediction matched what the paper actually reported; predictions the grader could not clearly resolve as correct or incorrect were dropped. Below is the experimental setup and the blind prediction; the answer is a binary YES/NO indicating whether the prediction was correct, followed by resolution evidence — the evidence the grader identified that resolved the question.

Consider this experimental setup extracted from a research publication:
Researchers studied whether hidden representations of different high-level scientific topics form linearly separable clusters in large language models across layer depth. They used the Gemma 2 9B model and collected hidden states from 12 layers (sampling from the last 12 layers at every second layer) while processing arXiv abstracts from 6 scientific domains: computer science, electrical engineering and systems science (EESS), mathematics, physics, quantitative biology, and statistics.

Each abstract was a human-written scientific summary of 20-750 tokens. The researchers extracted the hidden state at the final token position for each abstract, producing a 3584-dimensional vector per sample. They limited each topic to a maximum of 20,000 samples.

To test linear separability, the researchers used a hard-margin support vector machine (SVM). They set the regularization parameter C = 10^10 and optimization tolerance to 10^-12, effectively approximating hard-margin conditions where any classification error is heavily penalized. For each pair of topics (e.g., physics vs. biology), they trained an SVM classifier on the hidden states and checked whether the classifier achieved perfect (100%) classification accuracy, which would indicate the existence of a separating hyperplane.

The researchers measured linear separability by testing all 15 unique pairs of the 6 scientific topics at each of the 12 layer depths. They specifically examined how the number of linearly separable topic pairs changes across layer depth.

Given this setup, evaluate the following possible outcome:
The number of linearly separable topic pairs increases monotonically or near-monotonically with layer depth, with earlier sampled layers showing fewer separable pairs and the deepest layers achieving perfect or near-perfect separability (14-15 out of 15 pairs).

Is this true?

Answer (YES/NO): NO